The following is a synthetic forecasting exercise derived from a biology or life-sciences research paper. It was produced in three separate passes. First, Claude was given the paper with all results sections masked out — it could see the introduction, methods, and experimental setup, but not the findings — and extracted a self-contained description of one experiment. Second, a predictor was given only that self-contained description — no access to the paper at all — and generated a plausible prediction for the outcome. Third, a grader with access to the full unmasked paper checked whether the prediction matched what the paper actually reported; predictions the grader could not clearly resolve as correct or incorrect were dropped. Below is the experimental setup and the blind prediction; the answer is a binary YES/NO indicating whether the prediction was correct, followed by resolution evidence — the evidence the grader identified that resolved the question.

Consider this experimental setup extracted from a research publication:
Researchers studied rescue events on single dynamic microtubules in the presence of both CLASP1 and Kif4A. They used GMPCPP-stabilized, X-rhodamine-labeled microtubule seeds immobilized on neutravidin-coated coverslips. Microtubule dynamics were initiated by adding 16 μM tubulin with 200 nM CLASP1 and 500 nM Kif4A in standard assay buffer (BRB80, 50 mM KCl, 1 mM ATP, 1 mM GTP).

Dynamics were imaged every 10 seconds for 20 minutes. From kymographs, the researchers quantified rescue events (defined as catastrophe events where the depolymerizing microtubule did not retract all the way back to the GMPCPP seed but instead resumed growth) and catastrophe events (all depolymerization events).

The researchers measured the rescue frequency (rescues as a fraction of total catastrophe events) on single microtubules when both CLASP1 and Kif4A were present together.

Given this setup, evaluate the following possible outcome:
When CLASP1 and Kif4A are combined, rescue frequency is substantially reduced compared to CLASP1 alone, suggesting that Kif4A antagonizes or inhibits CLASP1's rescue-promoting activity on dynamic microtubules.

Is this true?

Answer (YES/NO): NO